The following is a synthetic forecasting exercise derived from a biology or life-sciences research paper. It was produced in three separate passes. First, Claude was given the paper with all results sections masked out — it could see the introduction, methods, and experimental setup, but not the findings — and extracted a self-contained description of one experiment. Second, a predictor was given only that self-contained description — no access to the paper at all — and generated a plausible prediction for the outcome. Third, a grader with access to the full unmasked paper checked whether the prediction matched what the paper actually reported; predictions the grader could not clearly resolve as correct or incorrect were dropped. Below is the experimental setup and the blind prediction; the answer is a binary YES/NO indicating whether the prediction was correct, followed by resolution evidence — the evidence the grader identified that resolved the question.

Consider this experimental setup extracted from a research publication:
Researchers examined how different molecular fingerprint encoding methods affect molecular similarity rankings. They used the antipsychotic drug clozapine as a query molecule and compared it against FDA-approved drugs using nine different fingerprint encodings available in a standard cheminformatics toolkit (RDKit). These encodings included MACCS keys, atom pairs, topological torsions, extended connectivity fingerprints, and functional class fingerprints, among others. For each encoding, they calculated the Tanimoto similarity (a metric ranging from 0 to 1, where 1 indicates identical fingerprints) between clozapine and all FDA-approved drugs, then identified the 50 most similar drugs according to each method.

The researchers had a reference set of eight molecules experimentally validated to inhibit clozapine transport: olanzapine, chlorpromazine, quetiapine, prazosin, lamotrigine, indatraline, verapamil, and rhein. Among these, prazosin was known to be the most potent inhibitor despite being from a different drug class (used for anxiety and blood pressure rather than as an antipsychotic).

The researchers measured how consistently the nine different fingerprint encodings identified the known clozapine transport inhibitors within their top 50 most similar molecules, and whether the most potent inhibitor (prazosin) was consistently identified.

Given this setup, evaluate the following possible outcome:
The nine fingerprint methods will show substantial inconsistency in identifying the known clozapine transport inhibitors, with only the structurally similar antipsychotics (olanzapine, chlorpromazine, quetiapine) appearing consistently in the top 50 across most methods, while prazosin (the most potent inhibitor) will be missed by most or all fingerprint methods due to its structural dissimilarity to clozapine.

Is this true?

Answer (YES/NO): NO